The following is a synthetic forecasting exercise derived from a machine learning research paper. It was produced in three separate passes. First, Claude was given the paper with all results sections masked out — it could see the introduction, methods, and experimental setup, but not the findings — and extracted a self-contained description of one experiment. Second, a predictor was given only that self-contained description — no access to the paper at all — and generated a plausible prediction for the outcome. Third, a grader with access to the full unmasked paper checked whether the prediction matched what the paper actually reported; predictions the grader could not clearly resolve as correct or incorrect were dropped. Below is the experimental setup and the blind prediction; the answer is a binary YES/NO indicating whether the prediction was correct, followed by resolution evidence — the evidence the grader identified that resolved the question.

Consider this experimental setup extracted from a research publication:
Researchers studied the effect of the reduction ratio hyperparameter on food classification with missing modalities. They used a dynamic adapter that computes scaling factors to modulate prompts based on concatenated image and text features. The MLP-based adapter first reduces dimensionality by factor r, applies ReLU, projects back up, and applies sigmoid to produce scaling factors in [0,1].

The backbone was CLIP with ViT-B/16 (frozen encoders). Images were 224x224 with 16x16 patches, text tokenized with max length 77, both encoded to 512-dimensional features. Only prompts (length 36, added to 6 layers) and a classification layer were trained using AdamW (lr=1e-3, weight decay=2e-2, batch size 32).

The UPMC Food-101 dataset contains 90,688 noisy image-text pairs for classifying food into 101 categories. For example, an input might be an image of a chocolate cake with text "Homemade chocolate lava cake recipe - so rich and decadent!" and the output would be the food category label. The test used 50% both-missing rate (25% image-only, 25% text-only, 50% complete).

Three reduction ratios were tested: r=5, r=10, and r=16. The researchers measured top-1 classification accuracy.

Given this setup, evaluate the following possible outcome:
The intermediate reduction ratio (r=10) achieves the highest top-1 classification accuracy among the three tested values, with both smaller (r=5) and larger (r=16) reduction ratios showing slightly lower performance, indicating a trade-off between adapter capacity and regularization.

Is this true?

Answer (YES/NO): NO